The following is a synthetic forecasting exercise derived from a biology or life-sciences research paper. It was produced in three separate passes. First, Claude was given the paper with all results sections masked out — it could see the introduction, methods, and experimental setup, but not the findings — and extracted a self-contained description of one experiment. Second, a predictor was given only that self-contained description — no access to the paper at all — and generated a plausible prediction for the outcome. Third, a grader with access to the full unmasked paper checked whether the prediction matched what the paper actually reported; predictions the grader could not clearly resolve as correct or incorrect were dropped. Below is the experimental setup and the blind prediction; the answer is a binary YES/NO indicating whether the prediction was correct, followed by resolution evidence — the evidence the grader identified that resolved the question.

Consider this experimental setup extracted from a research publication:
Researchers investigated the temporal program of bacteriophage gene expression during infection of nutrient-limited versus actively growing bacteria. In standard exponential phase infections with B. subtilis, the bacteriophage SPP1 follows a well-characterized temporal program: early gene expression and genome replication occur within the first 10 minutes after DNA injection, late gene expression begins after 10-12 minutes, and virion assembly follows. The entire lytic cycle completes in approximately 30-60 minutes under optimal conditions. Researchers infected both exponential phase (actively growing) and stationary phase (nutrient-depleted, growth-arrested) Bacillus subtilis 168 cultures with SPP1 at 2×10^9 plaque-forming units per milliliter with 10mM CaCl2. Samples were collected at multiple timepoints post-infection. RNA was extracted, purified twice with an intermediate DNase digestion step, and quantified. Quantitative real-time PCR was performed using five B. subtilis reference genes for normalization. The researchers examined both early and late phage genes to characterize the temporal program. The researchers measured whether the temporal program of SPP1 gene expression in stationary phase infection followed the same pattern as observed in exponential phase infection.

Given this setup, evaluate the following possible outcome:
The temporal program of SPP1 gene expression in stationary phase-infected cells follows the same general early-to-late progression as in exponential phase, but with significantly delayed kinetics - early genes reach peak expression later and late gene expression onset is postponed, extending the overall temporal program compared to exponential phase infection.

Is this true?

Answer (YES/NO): NO